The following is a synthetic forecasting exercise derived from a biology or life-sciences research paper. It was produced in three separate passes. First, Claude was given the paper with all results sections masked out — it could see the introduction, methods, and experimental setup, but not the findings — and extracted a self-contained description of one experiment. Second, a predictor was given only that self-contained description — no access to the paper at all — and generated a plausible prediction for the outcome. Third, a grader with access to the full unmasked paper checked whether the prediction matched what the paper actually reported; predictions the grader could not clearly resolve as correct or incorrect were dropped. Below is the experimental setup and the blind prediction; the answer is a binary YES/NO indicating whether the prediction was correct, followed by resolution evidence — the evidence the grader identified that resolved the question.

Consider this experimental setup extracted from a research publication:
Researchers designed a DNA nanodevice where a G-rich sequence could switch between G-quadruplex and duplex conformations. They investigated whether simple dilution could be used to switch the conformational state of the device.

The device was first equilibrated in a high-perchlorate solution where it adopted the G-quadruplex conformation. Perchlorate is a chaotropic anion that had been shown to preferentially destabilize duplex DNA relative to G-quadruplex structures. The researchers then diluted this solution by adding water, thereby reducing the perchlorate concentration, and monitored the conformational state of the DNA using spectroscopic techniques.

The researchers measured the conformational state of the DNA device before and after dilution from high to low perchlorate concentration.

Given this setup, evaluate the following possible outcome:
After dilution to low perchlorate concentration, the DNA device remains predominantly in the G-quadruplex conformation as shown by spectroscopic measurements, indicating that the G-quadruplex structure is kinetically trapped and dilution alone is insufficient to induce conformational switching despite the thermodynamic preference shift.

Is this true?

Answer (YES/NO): NO